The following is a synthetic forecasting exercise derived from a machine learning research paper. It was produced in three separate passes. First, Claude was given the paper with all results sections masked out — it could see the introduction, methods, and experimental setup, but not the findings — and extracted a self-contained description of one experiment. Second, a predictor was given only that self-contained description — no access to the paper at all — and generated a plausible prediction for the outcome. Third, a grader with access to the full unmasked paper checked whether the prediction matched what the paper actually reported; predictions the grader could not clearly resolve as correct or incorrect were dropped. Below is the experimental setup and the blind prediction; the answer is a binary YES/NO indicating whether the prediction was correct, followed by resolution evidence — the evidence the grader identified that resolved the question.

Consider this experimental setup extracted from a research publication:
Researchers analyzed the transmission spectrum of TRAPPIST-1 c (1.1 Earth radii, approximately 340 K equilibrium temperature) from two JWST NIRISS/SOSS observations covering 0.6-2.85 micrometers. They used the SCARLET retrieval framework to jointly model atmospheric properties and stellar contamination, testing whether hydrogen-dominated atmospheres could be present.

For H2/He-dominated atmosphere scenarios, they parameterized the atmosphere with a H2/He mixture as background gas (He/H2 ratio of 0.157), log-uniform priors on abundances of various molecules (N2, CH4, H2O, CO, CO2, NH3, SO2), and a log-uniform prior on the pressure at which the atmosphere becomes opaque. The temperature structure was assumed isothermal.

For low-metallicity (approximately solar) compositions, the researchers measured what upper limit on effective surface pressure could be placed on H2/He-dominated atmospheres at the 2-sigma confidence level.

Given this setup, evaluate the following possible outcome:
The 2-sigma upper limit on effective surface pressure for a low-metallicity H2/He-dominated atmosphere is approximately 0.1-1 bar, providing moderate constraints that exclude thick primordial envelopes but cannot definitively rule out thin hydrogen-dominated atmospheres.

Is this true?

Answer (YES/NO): NO